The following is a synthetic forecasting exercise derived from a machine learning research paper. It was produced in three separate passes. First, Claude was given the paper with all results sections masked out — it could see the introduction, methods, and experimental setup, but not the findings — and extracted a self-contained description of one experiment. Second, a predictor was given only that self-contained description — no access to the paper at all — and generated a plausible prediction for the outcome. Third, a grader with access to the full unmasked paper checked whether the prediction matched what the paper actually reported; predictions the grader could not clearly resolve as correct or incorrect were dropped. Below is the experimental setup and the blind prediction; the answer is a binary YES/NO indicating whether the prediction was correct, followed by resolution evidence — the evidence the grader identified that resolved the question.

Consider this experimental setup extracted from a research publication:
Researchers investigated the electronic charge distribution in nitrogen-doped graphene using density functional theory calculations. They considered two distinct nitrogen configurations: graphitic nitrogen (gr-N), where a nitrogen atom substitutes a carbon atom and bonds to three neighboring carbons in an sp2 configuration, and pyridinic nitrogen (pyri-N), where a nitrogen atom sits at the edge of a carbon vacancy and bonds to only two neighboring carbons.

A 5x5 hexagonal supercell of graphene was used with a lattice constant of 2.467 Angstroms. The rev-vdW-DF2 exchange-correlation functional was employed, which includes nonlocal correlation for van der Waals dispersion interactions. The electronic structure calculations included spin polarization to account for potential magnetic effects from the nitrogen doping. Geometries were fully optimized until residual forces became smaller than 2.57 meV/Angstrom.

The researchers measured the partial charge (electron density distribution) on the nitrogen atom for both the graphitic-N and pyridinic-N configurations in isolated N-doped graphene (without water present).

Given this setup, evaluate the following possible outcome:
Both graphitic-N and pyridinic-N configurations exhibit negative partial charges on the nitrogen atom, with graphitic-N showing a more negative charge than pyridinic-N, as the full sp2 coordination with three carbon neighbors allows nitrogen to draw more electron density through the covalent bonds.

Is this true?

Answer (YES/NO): NO